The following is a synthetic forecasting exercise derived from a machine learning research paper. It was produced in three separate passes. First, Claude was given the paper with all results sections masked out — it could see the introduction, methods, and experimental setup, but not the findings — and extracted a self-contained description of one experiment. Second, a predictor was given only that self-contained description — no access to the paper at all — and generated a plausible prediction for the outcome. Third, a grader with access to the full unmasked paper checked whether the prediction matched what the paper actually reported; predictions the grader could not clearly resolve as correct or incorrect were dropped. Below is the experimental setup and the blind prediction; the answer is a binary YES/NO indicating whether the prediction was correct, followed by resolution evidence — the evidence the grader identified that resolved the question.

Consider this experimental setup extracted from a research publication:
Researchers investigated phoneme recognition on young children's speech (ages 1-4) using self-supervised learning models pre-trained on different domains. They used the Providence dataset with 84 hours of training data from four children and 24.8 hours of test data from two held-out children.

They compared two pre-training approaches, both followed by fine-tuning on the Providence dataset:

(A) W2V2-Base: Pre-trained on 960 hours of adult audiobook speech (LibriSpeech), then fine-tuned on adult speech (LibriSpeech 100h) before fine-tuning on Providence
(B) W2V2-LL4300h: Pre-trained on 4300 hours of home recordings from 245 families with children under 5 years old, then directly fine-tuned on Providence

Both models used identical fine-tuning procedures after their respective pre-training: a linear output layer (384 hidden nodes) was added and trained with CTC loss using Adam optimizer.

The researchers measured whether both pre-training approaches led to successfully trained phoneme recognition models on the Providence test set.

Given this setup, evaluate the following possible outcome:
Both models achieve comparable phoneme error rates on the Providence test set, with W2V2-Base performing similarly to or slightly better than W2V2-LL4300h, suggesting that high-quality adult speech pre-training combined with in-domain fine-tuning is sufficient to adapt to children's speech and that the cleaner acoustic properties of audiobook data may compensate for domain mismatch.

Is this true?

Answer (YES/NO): NO